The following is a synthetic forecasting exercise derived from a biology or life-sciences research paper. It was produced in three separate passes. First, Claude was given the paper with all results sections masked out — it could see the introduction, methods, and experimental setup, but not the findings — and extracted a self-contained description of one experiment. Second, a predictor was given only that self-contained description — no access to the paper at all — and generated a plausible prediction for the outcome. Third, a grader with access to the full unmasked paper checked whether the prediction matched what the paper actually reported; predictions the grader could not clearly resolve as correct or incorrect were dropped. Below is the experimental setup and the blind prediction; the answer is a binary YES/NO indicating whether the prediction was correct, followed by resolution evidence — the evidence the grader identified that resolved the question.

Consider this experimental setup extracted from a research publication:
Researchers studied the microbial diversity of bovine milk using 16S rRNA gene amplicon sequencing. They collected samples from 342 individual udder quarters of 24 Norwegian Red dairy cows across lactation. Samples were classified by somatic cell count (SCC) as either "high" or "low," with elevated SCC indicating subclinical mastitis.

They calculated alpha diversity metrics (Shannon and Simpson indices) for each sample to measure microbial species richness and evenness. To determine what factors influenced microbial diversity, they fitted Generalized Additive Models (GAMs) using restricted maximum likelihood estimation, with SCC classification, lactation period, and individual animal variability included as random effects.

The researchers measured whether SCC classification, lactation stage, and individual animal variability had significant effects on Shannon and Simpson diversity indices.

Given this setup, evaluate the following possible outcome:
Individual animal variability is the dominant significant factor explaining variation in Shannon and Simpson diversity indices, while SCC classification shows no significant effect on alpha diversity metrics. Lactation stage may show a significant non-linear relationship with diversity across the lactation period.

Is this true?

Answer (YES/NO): NO